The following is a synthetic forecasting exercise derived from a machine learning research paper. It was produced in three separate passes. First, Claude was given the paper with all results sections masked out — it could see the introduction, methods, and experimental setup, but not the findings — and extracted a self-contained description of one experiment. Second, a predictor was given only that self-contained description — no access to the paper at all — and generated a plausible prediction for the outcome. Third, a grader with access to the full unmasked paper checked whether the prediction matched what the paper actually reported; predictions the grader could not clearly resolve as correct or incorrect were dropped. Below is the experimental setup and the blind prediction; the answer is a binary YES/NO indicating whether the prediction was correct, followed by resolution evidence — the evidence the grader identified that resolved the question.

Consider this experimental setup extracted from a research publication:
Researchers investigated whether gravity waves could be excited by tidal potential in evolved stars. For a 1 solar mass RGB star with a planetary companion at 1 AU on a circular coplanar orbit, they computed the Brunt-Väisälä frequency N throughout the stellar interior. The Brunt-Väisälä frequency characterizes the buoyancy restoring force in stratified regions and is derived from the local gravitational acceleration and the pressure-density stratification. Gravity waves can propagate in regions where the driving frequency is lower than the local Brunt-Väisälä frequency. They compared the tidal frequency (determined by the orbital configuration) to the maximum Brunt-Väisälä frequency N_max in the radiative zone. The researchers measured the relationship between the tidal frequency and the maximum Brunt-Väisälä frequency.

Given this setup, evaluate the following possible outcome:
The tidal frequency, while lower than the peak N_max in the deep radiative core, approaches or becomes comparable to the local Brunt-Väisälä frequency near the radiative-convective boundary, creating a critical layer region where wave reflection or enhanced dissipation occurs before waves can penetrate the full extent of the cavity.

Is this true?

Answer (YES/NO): NO